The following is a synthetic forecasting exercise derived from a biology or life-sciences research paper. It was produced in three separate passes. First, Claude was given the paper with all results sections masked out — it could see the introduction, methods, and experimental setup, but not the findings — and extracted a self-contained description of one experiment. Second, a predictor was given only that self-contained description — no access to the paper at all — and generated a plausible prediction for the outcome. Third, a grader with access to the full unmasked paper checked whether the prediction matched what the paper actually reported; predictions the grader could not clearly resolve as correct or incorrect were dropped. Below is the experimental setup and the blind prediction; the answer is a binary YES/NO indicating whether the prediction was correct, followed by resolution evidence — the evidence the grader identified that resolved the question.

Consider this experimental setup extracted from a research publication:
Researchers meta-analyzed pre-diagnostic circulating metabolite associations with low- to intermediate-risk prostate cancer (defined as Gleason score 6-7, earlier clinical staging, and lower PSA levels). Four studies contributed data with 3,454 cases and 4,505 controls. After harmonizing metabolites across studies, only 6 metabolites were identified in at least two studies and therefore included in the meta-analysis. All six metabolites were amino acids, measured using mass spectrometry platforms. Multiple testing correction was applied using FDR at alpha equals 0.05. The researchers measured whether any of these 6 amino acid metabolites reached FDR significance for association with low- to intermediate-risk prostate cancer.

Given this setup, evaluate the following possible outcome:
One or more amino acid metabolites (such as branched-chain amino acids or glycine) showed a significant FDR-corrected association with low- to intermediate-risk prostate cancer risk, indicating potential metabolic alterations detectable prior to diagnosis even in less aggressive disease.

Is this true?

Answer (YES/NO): NO